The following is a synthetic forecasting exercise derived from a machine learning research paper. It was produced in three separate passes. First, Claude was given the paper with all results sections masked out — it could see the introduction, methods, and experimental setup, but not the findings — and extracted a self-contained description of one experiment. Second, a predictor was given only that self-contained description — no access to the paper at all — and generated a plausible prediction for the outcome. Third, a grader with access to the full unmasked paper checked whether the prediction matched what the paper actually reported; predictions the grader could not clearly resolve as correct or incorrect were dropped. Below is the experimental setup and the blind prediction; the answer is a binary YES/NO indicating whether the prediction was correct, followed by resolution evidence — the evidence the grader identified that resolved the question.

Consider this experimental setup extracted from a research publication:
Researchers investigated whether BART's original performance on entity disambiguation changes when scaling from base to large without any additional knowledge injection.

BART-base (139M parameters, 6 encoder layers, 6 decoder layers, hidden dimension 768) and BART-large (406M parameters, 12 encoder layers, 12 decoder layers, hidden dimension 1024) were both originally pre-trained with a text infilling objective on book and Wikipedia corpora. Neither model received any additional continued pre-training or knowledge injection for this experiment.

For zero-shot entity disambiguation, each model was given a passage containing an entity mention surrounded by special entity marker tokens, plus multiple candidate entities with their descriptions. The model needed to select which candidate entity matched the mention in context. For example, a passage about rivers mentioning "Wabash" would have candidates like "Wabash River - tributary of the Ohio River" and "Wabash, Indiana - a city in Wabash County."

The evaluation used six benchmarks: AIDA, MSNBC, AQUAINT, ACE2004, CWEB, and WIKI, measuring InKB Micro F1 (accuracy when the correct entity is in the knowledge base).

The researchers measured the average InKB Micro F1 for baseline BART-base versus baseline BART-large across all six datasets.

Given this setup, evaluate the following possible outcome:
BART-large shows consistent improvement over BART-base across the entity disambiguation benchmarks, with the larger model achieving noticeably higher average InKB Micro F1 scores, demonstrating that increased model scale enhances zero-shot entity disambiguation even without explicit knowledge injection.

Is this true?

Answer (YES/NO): NO